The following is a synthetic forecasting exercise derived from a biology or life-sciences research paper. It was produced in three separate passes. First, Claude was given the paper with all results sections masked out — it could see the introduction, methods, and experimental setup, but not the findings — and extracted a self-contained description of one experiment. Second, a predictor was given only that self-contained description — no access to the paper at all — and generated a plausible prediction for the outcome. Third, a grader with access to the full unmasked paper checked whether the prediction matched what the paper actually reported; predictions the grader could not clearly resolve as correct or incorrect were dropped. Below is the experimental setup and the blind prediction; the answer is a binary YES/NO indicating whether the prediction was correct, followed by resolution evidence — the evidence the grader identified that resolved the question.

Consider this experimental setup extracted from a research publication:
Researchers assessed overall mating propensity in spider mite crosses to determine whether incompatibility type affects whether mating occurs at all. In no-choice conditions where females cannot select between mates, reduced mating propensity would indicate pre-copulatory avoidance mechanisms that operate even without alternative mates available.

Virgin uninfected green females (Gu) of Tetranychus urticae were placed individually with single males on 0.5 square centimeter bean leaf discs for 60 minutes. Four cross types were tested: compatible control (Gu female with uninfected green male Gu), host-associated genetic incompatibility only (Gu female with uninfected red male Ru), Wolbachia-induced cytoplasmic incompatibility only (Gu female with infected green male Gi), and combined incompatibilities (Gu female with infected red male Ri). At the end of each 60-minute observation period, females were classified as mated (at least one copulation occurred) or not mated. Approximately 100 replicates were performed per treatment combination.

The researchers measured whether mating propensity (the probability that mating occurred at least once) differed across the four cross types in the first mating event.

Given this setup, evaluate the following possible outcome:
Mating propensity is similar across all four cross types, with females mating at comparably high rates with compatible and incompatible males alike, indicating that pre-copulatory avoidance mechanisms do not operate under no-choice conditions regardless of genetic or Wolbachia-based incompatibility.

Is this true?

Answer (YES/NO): NO